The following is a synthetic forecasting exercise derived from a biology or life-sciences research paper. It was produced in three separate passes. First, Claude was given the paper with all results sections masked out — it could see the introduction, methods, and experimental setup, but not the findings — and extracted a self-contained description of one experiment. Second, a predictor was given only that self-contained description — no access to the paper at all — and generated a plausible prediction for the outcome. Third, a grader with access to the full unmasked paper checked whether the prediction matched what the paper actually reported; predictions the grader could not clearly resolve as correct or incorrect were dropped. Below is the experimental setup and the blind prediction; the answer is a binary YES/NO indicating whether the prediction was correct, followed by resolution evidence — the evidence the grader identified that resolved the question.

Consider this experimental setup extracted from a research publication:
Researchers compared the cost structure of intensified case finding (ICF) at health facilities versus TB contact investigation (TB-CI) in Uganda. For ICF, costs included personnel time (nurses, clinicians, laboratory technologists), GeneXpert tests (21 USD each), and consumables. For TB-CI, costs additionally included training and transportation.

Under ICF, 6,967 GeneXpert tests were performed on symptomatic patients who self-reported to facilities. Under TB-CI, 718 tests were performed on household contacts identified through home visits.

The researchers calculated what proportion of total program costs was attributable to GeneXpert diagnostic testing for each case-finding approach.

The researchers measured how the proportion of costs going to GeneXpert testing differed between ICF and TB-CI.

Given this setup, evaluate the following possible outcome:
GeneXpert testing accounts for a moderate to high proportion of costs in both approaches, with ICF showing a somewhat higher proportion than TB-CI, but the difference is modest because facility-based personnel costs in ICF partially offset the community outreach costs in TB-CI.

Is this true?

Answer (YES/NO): NO